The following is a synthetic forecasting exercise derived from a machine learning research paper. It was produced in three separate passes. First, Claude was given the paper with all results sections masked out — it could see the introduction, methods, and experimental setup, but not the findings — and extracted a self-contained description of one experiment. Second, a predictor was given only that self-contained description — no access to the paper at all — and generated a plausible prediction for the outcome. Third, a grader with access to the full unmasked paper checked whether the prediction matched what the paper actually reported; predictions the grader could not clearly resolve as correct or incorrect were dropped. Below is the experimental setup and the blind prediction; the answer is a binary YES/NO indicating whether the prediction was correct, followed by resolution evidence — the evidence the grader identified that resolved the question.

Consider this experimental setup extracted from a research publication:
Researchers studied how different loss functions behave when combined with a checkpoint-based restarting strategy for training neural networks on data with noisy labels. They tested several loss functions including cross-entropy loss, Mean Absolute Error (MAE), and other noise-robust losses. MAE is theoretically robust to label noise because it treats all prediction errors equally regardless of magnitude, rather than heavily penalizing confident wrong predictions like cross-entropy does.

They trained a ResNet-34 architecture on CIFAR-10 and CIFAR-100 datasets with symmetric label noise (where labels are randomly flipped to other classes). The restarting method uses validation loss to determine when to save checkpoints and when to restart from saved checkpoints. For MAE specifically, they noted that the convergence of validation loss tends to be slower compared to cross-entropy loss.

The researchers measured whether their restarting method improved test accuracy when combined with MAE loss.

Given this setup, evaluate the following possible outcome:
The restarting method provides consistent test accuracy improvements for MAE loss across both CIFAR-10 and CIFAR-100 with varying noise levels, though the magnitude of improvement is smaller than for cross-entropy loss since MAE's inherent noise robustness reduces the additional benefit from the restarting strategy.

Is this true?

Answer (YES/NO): NO